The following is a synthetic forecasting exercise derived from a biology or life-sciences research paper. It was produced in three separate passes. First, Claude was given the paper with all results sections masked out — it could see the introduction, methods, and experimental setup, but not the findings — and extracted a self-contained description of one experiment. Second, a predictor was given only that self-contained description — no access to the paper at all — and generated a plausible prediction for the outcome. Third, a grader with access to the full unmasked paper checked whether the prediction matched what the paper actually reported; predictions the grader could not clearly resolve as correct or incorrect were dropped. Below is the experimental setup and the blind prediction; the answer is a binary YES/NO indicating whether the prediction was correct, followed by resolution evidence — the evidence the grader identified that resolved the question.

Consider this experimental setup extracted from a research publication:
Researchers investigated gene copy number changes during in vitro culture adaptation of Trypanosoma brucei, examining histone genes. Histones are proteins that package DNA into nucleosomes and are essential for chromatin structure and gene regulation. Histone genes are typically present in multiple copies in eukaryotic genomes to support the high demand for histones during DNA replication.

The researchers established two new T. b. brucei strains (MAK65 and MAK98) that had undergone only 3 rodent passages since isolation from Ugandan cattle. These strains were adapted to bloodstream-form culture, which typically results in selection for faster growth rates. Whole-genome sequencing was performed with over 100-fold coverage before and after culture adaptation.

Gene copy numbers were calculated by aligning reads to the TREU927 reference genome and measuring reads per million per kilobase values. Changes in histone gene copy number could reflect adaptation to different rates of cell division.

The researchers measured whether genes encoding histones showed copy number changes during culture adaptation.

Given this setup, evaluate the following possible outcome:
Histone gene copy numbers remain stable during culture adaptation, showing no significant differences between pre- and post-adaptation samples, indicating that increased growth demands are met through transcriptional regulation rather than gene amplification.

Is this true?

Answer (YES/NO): NO